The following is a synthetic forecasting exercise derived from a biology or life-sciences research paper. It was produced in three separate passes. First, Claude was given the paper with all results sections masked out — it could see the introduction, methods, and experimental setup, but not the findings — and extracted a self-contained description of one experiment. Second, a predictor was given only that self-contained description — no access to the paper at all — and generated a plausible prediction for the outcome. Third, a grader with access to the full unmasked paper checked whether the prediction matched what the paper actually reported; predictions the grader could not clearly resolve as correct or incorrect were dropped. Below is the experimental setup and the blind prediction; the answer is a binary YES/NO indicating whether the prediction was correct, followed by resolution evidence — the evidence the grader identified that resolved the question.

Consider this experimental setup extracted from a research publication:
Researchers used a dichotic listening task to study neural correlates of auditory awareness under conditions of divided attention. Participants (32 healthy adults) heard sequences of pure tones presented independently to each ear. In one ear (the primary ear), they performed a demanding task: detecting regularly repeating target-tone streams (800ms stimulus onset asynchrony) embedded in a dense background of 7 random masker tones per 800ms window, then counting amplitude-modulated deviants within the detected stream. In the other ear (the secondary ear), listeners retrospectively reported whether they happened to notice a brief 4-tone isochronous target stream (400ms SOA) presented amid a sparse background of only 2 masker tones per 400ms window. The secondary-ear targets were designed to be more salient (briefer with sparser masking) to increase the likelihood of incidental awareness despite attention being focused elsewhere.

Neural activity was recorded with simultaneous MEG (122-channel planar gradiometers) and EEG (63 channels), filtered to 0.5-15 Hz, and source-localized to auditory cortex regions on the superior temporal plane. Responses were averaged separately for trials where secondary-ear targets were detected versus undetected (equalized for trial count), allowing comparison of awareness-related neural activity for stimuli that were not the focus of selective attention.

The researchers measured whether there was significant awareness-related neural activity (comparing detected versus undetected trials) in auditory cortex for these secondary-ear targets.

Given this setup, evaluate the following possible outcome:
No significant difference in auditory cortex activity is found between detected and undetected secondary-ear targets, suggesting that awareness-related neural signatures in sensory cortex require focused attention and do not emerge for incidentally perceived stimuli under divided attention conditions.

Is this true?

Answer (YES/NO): NO